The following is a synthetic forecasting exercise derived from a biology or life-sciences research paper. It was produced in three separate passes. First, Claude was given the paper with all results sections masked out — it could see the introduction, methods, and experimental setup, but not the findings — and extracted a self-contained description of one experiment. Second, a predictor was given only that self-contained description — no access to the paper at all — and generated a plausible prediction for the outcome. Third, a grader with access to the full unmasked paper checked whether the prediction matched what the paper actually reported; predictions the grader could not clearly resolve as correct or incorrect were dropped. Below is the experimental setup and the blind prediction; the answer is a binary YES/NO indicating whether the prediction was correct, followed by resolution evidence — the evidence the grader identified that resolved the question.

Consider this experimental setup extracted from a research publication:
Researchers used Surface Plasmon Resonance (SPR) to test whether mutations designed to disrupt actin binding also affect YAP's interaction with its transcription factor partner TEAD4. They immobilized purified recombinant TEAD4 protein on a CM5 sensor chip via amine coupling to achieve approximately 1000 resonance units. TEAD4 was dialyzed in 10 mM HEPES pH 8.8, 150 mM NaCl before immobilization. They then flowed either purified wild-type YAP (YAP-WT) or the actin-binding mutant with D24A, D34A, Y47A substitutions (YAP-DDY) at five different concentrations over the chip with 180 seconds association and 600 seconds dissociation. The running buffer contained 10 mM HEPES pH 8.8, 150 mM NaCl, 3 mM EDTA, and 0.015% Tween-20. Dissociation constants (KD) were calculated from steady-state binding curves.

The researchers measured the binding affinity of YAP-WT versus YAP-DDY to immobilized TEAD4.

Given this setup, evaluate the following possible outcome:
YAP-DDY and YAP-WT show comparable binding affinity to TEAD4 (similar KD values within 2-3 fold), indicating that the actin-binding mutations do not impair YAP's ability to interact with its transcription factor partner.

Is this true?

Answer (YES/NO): YES